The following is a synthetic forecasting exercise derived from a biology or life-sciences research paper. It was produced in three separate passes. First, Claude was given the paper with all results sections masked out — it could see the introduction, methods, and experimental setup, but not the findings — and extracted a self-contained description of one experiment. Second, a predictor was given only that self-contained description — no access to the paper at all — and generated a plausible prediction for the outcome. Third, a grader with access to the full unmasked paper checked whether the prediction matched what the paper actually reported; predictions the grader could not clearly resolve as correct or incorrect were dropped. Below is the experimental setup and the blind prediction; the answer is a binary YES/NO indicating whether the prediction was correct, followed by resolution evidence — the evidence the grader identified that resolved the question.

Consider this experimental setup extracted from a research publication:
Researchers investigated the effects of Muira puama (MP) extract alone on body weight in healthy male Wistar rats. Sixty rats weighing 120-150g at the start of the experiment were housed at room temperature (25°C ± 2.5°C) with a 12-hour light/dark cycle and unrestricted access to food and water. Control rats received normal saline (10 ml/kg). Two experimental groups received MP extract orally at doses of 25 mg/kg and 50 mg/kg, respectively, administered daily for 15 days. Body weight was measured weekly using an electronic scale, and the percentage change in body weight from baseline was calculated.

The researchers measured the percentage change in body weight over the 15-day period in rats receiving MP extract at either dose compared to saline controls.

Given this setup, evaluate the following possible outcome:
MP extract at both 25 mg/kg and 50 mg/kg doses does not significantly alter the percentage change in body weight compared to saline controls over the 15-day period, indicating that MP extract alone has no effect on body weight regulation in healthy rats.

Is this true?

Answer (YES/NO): NO